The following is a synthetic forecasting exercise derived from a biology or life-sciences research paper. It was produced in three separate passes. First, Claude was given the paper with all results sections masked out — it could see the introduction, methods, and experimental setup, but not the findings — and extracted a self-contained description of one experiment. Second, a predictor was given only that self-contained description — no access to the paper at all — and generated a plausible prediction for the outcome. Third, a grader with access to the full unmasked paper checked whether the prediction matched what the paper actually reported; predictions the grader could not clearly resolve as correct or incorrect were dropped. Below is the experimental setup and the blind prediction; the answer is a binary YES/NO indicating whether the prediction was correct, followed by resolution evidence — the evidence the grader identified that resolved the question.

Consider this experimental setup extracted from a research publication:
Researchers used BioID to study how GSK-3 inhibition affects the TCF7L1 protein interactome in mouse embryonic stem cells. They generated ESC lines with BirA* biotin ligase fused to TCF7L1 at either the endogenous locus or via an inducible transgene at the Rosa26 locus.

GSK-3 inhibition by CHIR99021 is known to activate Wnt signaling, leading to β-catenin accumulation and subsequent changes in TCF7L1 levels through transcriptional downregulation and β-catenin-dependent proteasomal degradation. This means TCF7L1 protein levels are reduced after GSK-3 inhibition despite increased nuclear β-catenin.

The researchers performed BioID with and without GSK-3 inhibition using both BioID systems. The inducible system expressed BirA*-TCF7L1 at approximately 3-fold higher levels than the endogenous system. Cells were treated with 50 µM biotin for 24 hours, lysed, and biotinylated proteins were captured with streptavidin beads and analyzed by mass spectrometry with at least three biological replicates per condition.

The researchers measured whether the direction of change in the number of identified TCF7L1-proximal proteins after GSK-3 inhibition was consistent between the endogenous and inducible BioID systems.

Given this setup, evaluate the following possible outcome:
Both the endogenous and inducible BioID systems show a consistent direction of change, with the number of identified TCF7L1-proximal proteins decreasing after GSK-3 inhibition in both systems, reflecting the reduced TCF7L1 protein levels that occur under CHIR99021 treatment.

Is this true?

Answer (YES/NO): NO